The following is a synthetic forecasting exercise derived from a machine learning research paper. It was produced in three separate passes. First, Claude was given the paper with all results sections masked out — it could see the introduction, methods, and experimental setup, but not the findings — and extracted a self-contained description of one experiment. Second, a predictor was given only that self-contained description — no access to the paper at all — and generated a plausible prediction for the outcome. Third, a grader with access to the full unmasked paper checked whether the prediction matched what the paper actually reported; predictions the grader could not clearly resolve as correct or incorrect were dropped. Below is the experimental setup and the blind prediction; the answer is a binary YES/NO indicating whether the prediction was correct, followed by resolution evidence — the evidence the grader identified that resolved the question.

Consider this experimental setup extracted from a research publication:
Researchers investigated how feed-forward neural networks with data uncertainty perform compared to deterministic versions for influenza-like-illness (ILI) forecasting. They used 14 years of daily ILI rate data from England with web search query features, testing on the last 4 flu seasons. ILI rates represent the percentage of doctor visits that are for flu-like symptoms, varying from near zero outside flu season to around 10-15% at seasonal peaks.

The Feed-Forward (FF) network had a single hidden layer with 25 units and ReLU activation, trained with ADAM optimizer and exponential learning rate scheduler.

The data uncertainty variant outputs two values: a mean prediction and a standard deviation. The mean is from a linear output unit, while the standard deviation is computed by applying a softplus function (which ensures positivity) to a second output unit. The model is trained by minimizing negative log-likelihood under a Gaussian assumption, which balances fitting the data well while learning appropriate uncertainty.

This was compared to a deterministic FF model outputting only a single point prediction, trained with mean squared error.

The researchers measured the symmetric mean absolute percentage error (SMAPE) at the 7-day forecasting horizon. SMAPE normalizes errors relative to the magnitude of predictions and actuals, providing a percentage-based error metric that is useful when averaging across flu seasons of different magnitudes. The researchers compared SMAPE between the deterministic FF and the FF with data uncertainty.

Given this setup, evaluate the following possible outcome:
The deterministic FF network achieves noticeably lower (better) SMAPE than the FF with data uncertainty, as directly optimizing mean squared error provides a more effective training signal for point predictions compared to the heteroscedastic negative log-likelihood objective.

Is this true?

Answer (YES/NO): YES